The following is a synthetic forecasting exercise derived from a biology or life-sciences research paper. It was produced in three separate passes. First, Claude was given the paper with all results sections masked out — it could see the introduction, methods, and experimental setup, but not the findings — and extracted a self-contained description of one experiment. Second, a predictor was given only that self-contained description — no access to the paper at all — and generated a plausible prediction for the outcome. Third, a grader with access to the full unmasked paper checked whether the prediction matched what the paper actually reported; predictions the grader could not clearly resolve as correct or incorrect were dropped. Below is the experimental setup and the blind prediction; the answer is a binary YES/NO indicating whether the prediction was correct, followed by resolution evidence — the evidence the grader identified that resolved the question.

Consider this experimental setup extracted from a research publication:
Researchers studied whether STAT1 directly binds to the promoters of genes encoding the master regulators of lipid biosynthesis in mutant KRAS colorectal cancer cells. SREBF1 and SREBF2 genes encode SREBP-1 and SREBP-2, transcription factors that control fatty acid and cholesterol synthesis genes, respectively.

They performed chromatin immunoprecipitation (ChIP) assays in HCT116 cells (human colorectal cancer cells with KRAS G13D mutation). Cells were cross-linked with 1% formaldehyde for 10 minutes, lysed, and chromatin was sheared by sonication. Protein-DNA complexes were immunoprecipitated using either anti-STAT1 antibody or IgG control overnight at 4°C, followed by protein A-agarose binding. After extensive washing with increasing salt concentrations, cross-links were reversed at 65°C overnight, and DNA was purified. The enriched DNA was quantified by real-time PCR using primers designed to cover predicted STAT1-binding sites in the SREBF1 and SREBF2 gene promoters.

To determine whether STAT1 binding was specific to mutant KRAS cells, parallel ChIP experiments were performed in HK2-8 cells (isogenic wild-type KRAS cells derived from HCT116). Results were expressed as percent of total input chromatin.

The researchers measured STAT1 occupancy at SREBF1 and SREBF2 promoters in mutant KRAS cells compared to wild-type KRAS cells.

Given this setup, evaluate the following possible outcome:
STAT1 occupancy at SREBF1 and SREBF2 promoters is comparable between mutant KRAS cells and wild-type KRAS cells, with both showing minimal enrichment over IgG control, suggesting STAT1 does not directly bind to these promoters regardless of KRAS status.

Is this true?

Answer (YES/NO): NO